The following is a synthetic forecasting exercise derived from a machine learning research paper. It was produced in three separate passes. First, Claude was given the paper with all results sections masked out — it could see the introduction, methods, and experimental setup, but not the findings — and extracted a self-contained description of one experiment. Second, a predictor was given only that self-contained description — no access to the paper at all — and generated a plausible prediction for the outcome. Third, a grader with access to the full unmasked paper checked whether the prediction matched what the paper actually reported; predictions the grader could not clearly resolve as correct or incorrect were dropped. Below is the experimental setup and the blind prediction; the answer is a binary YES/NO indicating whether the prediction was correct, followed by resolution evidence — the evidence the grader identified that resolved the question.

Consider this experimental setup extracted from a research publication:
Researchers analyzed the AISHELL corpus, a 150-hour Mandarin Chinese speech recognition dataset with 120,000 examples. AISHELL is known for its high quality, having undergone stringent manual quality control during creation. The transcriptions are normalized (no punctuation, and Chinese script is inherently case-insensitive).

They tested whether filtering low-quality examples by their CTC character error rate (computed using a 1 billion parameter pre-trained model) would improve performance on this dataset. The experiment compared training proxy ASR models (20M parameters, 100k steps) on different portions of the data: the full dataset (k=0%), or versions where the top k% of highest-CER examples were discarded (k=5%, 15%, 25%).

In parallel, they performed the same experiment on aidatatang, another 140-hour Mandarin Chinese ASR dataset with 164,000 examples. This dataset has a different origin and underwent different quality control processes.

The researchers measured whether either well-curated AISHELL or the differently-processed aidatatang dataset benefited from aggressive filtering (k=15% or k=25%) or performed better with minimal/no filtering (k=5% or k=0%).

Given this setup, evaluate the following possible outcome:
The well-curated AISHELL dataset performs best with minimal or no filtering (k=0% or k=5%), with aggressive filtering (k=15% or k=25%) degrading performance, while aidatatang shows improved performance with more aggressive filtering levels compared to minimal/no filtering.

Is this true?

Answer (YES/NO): NO